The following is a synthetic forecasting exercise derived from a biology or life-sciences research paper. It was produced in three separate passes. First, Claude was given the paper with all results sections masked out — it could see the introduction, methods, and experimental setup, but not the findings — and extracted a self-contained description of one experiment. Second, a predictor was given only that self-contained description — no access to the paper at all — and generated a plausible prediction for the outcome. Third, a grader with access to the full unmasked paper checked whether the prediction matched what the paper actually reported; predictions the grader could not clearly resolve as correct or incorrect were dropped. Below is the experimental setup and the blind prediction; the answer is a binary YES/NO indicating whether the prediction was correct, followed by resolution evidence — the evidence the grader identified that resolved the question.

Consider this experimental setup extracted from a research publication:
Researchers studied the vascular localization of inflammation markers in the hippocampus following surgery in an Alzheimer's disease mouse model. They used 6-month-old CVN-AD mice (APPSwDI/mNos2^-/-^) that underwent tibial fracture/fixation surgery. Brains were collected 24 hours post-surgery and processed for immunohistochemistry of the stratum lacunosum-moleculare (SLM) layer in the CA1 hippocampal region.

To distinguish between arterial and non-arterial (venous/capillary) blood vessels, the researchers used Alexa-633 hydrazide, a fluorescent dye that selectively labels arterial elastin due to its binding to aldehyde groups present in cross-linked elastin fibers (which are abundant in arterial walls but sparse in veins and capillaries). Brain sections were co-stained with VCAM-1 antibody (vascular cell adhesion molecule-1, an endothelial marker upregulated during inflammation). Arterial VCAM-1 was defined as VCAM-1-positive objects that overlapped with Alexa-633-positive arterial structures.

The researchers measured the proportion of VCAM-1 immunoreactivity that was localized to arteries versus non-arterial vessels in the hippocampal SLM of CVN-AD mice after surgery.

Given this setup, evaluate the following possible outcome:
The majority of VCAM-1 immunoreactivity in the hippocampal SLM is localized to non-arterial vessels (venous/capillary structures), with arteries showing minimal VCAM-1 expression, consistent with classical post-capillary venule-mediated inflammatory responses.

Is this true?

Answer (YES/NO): NO